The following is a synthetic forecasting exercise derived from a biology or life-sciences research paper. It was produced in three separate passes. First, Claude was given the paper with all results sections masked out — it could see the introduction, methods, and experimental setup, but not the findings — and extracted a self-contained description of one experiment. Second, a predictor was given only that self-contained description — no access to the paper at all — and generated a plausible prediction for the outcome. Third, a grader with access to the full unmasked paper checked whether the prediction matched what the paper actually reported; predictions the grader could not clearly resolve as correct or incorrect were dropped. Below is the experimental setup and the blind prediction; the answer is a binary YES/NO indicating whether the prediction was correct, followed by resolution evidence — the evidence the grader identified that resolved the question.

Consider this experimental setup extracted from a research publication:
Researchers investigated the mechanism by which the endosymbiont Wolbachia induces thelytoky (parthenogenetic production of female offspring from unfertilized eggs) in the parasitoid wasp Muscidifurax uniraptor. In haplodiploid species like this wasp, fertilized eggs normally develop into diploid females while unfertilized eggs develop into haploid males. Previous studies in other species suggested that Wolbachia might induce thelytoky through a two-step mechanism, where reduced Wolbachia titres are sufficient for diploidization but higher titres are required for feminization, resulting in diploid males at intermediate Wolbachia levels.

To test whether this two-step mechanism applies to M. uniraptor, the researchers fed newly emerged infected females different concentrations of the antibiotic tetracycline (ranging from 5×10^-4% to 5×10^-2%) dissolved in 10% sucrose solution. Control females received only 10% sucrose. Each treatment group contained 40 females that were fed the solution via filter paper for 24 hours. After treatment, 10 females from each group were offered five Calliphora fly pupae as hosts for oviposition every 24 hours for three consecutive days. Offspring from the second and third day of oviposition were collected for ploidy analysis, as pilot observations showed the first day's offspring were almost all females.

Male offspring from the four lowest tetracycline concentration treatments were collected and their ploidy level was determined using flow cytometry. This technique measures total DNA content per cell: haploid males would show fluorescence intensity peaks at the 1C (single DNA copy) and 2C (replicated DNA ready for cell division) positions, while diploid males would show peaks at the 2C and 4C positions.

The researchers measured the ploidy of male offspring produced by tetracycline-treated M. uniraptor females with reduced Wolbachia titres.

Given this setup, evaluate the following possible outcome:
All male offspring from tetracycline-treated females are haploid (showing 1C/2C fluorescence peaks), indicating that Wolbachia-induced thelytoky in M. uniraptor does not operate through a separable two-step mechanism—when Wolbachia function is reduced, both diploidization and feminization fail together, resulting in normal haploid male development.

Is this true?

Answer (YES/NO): YES